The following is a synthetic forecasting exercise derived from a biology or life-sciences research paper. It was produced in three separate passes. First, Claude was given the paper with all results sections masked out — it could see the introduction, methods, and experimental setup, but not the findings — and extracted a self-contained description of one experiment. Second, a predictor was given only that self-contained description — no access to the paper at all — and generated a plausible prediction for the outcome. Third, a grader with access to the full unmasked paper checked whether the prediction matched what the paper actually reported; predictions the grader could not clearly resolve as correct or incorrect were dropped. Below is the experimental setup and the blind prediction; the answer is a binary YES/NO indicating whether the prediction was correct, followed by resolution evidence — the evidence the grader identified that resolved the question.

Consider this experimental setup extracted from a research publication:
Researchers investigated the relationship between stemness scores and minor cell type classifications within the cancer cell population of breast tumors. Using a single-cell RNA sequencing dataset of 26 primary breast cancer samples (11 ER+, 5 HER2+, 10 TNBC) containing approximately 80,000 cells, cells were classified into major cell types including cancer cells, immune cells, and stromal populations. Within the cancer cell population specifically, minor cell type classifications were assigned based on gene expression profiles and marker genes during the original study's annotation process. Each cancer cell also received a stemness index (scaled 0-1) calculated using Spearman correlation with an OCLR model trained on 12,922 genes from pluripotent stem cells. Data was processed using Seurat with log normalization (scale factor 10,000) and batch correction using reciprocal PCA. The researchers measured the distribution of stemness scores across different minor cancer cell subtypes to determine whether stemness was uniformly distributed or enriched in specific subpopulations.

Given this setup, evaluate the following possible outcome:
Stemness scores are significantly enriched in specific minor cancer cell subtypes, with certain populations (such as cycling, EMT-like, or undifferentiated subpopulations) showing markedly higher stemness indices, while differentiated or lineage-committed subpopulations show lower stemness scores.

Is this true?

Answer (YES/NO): YES